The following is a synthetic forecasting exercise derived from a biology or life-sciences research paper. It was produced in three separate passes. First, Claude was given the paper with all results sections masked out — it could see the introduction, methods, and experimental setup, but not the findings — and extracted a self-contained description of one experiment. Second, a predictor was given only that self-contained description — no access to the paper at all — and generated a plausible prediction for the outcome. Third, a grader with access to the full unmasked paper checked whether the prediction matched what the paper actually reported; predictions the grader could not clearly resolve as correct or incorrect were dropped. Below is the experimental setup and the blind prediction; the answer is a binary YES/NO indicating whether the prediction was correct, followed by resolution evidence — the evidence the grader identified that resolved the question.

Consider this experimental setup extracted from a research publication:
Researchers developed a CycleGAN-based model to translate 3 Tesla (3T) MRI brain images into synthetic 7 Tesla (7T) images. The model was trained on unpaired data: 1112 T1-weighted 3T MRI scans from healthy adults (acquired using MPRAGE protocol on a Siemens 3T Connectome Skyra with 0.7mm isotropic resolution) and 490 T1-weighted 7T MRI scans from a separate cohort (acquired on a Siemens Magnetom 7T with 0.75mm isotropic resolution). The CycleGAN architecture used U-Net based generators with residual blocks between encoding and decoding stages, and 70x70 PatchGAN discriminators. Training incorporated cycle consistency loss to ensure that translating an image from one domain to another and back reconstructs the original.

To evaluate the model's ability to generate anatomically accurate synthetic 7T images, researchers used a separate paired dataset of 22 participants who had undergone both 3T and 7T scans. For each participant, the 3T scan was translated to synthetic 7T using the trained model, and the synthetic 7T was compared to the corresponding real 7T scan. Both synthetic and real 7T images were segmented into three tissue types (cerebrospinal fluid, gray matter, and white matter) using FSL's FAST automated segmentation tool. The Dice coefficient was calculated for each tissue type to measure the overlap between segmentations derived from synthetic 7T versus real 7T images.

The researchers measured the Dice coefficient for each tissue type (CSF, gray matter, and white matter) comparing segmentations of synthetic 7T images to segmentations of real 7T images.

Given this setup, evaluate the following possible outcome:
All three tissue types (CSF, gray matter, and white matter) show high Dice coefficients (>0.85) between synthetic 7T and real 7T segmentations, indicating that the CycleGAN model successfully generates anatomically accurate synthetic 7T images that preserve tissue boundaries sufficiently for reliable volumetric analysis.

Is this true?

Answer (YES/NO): NO